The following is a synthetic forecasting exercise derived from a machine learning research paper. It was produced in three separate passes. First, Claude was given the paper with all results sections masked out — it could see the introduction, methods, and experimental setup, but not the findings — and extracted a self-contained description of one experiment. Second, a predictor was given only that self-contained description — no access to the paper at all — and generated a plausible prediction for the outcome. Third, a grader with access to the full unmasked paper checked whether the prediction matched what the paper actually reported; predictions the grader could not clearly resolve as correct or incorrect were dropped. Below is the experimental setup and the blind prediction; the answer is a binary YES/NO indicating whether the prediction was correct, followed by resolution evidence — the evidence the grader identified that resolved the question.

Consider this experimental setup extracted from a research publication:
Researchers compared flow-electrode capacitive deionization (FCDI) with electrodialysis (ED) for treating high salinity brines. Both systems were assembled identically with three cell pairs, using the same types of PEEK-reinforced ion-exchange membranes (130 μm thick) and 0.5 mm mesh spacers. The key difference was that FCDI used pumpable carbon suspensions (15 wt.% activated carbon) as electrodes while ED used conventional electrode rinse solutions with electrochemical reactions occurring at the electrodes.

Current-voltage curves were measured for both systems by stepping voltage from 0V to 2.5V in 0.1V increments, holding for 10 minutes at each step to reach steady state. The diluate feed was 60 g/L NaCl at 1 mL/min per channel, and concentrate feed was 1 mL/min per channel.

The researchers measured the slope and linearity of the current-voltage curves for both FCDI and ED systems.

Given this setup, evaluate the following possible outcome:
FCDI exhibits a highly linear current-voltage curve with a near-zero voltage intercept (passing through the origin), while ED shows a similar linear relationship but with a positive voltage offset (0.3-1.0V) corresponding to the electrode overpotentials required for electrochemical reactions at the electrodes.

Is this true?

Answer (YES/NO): NO